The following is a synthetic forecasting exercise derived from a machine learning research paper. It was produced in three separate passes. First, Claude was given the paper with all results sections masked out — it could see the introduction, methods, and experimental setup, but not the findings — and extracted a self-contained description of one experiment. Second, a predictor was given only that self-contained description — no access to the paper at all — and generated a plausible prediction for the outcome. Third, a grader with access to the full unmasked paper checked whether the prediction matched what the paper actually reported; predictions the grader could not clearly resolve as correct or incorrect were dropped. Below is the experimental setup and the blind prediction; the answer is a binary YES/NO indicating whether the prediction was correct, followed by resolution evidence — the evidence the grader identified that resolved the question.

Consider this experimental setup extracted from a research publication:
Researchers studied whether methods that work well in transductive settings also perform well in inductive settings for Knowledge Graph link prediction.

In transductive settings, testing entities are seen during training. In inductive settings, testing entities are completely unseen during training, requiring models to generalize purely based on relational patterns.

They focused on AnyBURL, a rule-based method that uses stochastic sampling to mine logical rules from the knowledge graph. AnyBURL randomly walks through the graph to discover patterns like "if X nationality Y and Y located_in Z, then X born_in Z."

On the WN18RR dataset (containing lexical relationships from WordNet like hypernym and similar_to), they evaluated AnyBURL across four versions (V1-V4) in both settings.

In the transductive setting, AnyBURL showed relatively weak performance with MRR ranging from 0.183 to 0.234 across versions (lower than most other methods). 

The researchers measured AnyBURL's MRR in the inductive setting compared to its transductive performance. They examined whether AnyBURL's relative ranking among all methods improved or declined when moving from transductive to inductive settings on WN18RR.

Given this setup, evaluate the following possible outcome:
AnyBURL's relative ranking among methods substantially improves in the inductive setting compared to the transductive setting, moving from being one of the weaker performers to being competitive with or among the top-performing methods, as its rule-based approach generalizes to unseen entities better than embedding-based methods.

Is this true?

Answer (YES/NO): NO